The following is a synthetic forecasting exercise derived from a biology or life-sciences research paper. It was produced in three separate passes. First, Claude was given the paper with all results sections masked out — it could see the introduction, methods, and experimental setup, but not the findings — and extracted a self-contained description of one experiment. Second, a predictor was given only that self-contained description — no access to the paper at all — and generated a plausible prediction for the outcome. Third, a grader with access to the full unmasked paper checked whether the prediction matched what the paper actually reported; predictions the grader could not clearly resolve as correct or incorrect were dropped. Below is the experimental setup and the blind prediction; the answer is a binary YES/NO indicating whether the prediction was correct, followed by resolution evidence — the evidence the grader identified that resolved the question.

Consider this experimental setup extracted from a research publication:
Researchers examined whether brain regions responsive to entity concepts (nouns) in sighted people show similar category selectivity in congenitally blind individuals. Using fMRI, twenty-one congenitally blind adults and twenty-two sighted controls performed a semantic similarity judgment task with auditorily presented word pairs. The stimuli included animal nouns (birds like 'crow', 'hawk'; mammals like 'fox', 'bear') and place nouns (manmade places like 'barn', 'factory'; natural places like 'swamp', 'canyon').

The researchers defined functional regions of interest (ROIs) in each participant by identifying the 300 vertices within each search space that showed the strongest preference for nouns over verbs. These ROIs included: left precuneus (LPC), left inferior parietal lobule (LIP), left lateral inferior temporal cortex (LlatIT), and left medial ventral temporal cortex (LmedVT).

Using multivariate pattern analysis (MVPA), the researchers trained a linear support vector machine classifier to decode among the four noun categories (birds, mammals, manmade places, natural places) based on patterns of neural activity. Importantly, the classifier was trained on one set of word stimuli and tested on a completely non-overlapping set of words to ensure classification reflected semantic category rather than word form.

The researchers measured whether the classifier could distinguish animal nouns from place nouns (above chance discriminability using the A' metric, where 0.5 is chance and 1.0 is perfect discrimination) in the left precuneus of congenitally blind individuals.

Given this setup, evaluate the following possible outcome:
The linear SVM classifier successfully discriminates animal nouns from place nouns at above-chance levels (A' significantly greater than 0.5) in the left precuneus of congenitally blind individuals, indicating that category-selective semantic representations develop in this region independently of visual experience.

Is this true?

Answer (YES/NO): YES